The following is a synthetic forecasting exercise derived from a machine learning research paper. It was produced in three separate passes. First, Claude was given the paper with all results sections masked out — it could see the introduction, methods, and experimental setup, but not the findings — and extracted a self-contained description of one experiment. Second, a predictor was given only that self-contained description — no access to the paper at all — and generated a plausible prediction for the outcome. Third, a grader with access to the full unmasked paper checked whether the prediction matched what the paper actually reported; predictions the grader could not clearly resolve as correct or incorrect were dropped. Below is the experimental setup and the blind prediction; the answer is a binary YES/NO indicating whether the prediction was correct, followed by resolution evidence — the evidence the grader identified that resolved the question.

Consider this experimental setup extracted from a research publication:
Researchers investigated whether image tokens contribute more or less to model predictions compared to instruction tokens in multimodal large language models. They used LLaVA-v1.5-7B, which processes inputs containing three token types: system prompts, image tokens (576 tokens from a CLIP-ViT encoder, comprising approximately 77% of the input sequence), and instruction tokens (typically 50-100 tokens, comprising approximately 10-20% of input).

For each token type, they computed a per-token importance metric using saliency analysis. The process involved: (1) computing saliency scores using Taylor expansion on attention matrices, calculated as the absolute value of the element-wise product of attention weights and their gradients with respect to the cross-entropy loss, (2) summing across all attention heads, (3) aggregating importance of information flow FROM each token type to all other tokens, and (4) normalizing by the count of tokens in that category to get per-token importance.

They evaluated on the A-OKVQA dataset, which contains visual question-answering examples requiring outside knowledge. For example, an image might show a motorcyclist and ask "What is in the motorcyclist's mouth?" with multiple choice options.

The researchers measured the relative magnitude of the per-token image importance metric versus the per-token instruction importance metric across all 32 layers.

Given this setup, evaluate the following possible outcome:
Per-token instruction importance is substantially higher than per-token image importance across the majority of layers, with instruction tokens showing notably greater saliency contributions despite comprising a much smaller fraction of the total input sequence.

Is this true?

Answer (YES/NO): YES